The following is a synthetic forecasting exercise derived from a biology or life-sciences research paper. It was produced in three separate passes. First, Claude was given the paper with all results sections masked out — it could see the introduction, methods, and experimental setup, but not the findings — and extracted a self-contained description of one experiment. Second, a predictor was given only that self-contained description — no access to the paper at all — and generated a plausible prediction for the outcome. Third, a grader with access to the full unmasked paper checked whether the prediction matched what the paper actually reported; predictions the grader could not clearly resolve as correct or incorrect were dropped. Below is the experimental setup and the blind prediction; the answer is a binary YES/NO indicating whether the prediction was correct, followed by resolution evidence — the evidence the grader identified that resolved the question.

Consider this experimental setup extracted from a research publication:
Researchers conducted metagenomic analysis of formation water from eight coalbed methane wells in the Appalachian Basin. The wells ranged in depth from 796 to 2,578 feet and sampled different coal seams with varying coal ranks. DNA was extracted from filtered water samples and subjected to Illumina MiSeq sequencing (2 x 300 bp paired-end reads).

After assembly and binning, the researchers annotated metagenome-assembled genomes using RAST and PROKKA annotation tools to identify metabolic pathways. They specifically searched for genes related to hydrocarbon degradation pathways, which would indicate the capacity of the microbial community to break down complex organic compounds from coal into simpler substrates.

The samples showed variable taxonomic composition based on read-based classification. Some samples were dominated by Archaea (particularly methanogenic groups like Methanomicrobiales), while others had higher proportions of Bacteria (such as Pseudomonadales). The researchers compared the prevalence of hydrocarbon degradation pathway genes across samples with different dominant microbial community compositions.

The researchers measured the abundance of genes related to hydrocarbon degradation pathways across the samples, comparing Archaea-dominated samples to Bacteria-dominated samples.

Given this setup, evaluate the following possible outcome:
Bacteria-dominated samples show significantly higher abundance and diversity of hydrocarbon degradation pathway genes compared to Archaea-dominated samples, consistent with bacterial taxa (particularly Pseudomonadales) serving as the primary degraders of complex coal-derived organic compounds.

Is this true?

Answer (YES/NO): YES